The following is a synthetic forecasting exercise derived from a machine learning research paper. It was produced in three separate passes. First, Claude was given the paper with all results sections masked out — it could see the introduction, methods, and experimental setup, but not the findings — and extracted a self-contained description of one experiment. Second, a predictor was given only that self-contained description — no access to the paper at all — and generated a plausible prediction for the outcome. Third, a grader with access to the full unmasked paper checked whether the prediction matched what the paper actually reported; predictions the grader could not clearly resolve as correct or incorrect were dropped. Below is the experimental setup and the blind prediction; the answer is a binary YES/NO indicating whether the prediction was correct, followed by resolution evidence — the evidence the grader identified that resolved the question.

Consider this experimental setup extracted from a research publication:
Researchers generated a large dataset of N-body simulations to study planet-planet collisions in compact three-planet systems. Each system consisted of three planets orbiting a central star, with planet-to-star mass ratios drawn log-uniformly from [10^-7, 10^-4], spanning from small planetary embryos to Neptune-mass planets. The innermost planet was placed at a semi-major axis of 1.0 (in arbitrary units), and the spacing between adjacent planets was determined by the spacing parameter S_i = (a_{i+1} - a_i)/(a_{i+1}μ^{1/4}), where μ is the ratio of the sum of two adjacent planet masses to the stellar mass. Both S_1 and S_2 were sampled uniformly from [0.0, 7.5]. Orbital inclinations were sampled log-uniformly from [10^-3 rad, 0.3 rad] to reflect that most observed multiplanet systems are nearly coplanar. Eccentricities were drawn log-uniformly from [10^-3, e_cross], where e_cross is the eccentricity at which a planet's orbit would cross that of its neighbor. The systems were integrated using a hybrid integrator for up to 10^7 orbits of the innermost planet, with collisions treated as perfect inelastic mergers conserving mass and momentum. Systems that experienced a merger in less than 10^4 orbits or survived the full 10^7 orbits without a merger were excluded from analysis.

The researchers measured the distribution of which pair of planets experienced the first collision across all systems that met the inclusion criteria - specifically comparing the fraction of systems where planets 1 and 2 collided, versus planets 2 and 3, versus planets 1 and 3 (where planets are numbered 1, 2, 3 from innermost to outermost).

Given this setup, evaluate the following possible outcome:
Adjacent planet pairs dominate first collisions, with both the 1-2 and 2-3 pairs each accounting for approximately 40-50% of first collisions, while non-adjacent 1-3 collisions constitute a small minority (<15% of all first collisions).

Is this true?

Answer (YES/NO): NO